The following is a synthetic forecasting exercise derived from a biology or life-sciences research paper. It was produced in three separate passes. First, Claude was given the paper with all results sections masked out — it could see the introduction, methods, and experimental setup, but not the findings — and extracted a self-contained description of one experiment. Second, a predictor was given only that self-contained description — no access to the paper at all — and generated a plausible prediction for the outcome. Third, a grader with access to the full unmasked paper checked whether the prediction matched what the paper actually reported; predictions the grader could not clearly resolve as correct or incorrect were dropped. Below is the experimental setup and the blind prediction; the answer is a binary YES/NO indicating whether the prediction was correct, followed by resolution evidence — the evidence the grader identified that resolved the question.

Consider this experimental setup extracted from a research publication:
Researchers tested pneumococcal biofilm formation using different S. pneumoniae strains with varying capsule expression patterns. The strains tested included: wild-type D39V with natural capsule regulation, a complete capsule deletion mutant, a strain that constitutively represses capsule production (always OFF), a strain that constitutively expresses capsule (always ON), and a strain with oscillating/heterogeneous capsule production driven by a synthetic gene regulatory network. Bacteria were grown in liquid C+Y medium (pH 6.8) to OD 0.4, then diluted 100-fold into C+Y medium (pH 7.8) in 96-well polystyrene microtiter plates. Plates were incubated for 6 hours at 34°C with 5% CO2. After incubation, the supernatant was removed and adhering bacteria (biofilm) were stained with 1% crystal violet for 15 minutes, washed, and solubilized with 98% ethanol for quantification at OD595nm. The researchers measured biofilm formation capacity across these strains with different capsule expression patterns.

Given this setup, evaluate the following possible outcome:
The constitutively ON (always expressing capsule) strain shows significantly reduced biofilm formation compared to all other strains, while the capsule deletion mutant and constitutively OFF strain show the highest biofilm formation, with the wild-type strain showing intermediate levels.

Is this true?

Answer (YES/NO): NO